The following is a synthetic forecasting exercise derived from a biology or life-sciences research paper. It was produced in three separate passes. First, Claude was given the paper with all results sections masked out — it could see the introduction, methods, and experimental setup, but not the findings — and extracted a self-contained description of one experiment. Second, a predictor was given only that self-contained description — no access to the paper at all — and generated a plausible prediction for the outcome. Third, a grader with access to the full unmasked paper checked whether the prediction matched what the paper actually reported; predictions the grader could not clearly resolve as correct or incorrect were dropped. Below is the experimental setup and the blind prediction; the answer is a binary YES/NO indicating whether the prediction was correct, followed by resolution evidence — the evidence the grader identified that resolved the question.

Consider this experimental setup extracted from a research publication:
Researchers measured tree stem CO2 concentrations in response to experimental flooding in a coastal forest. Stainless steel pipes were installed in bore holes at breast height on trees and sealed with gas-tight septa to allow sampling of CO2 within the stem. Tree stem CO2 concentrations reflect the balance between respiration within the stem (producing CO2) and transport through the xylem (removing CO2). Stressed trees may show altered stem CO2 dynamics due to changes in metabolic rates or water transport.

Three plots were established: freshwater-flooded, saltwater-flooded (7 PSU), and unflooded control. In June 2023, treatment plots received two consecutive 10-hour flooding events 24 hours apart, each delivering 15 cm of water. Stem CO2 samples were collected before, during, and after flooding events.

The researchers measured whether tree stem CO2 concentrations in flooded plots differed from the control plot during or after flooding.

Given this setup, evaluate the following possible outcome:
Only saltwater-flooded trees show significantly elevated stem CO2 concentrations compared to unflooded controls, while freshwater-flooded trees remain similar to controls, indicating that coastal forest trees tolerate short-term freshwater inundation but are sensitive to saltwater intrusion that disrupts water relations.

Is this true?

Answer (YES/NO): YES